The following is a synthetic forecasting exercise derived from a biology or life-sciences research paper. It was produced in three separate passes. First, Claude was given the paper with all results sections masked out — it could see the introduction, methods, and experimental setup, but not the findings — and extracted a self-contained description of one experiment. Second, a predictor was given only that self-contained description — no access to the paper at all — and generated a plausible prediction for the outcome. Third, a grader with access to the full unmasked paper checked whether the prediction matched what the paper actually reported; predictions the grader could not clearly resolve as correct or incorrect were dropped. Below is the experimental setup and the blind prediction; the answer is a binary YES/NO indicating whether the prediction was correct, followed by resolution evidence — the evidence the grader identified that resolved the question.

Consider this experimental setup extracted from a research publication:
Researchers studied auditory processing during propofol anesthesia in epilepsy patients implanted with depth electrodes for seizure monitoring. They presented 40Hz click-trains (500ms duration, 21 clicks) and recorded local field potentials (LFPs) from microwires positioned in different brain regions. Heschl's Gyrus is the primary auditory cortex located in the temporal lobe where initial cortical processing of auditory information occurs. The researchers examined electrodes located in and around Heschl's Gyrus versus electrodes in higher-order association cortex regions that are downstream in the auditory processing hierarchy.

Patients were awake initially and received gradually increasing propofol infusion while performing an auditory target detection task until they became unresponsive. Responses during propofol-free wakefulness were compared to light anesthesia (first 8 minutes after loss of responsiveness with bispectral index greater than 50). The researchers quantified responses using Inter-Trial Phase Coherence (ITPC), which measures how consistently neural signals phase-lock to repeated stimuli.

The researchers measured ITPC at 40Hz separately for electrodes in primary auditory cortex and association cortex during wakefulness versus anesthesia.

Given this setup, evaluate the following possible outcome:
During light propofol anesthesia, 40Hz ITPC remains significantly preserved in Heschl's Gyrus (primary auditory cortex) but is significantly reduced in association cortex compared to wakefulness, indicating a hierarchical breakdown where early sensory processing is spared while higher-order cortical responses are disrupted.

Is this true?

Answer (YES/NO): YES